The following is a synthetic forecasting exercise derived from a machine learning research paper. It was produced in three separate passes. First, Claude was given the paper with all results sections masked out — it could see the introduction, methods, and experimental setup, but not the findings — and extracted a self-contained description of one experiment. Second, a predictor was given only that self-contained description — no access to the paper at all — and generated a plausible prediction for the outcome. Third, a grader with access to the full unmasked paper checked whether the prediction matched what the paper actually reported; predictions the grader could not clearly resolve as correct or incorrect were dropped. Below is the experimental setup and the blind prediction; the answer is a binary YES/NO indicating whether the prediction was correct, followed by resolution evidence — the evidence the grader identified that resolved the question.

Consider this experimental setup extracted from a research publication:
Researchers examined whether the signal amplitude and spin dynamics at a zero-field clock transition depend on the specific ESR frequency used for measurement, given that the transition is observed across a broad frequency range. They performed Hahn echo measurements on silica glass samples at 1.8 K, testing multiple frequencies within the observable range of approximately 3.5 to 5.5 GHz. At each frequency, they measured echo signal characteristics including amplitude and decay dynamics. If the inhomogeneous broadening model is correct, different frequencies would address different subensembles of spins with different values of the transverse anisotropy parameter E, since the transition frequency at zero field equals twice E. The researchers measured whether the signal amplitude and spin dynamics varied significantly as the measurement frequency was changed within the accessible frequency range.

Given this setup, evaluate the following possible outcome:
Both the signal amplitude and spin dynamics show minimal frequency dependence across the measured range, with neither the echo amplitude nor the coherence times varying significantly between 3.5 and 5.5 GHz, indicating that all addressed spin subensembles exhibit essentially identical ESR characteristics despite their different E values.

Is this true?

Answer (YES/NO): YES